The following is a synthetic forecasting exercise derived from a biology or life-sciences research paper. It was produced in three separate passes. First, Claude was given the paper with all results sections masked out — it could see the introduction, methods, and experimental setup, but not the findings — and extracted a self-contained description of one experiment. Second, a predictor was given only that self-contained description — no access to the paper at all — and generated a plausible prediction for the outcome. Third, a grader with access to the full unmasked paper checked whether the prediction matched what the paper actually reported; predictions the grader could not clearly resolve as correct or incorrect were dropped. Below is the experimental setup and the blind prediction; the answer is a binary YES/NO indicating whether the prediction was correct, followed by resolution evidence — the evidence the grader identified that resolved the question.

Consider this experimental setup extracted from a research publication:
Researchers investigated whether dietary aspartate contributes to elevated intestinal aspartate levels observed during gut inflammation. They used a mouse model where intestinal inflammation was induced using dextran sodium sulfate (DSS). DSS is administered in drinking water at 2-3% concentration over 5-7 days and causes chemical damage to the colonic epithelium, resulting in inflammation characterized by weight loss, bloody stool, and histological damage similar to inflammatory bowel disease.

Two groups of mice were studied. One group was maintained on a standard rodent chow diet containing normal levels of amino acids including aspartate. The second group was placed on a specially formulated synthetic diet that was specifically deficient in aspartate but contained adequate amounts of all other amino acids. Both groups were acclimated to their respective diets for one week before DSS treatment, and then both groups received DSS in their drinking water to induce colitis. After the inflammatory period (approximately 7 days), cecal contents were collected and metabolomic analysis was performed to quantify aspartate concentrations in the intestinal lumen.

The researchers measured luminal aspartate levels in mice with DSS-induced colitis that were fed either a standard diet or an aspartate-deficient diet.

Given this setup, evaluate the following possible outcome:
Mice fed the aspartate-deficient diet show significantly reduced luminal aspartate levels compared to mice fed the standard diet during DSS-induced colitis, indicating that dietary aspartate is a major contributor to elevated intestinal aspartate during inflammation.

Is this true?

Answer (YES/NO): NO